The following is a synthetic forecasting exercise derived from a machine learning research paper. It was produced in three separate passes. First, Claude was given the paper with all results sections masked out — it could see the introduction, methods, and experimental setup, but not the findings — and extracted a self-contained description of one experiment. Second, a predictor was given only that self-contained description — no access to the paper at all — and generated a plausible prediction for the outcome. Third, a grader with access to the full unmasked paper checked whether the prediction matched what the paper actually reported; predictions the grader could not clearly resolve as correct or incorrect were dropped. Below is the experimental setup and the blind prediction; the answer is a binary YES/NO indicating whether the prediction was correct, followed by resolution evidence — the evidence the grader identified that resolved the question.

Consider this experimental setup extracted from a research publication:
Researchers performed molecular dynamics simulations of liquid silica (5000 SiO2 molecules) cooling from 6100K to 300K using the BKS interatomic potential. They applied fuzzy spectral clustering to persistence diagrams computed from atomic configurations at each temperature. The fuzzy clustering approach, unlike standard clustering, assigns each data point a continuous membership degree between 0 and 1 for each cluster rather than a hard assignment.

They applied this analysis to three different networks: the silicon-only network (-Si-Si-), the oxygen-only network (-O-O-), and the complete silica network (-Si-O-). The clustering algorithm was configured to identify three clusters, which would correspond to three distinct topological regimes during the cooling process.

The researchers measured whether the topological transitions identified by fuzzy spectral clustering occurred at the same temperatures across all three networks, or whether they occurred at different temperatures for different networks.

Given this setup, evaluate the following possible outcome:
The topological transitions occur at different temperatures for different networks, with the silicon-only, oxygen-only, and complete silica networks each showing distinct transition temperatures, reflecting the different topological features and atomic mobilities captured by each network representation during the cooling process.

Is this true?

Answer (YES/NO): YES